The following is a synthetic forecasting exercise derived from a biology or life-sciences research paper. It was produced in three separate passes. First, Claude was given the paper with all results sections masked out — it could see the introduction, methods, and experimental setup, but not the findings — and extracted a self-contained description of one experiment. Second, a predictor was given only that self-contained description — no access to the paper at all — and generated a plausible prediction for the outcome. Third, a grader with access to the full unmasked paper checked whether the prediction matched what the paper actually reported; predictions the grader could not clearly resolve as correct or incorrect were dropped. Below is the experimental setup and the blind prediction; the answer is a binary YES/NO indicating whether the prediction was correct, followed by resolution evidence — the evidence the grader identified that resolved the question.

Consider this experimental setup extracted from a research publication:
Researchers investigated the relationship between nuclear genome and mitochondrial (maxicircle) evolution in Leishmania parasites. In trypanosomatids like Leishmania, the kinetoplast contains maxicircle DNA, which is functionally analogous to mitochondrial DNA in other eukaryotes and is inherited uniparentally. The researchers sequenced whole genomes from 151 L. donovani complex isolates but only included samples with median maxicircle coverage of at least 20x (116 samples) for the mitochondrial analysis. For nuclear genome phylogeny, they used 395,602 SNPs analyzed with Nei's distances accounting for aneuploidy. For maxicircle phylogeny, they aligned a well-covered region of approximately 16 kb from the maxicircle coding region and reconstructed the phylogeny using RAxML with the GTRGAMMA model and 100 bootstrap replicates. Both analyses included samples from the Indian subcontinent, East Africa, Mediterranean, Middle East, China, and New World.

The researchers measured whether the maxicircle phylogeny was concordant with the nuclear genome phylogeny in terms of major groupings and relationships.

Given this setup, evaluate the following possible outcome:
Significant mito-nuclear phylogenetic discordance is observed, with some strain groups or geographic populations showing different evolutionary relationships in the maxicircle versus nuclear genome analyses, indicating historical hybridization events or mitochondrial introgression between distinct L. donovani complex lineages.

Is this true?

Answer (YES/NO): YES